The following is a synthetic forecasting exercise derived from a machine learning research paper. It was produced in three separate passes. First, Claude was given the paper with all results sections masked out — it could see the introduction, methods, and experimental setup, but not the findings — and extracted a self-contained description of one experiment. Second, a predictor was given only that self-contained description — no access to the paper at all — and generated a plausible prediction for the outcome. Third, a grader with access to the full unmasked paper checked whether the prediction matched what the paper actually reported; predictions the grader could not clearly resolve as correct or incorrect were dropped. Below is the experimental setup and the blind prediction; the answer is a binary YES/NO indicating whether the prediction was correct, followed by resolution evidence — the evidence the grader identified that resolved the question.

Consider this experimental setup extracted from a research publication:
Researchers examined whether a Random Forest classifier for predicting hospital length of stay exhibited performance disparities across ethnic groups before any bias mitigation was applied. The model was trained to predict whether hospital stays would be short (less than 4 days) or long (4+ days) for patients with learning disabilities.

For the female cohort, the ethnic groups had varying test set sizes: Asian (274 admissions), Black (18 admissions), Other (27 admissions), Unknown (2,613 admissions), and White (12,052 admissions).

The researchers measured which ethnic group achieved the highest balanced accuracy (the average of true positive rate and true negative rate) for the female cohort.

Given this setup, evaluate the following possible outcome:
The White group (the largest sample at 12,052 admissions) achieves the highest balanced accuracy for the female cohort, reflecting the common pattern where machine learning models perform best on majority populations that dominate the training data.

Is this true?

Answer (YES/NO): NO